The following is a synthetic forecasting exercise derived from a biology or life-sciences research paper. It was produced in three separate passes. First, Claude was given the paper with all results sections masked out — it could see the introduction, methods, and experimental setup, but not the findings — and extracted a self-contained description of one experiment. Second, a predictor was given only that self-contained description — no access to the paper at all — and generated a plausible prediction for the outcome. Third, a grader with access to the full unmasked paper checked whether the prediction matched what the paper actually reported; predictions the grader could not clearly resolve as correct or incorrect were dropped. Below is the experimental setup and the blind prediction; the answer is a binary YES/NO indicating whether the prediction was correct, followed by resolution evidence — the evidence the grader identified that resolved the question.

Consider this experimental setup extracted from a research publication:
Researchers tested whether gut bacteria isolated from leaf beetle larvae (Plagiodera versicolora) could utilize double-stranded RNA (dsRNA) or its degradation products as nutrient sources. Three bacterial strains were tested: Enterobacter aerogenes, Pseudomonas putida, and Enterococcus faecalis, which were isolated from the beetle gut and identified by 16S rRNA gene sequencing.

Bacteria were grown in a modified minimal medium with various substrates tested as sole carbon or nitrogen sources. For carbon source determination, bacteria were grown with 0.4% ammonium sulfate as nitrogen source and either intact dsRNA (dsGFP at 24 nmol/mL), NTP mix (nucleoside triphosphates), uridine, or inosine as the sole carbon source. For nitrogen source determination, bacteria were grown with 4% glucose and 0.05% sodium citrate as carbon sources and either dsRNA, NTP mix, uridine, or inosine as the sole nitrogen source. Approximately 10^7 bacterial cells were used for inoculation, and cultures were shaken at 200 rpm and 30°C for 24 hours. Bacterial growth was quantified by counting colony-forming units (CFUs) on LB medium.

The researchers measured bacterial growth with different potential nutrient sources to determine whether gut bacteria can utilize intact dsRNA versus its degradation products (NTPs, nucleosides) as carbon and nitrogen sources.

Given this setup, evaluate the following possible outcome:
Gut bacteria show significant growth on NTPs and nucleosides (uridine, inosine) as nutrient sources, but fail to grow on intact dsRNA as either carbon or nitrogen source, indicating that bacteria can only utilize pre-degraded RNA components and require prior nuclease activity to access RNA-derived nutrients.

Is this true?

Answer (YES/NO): YES